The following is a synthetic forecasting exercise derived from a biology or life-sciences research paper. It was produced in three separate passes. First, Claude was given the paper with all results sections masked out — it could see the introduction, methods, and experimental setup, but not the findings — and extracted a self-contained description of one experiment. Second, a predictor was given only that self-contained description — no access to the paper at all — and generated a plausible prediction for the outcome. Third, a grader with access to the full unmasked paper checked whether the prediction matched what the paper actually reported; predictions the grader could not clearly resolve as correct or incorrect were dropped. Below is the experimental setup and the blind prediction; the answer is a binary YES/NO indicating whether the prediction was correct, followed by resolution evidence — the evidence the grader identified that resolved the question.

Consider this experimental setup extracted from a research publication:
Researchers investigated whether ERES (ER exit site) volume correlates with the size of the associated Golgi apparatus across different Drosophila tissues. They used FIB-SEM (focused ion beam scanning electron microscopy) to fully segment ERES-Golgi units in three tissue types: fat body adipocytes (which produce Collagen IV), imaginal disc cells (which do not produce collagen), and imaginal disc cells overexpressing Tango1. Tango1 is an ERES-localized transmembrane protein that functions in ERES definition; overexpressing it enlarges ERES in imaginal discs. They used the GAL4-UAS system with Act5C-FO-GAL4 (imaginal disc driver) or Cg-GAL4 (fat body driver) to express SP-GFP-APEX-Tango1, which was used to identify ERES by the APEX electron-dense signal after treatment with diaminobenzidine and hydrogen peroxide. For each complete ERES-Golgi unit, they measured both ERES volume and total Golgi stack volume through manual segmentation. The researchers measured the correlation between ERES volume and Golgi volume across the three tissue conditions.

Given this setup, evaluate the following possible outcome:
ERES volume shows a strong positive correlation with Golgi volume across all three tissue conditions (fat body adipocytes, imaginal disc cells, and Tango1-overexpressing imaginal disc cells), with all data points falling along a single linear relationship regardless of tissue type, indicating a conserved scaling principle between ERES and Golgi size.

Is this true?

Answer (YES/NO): NO